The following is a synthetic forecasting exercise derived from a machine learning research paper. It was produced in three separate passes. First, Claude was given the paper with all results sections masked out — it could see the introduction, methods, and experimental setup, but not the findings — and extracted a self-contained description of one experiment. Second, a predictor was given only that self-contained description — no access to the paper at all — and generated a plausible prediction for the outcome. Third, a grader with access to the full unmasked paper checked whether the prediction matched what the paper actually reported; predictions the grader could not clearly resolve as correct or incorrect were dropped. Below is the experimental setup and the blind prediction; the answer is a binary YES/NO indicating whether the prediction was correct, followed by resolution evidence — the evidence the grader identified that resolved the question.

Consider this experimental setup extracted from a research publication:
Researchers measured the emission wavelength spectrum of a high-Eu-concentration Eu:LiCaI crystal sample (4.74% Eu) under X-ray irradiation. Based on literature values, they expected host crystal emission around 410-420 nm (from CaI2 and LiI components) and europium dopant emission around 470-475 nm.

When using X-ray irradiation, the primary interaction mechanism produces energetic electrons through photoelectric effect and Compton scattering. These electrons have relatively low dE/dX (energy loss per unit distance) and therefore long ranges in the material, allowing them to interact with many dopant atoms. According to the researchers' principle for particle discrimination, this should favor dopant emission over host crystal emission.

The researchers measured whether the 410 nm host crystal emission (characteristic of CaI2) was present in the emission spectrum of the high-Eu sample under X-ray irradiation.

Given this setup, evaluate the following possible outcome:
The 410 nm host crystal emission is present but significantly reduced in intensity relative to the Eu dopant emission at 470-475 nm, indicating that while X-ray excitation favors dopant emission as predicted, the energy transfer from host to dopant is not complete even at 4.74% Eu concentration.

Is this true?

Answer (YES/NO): NO